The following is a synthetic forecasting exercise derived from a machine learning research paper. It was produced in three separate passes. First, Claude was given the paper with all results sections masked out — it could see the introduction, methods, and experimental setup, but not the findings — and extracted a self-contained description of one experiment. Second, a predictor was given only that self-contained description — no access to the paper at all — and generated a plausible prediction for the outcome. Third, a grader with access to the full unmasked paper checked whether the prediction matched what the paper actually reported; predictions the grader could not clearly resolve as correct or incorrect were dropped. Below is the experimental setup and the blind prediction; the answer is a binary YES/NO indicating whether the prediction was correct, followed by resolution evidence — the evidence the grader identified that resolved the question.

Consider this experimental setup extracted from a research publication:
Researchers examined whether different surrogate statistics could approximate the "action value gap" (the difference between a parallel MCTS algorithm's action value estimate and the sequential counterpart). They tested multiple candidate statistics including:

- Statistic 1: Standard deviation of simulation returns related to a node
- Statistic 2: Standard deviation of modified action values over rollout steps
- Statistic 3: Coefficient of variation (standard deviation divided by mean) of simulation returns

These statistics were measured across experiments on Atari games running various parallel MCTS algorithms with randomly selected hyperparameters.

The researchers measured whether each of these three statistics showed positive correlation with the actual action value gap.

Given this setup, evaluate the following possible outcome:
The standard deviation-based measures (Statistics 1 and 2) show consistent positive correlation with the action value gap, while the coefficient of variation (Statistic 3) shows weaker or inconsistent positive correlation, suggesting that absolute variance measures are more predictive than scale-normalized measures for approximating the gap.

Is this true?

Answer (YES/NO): NO